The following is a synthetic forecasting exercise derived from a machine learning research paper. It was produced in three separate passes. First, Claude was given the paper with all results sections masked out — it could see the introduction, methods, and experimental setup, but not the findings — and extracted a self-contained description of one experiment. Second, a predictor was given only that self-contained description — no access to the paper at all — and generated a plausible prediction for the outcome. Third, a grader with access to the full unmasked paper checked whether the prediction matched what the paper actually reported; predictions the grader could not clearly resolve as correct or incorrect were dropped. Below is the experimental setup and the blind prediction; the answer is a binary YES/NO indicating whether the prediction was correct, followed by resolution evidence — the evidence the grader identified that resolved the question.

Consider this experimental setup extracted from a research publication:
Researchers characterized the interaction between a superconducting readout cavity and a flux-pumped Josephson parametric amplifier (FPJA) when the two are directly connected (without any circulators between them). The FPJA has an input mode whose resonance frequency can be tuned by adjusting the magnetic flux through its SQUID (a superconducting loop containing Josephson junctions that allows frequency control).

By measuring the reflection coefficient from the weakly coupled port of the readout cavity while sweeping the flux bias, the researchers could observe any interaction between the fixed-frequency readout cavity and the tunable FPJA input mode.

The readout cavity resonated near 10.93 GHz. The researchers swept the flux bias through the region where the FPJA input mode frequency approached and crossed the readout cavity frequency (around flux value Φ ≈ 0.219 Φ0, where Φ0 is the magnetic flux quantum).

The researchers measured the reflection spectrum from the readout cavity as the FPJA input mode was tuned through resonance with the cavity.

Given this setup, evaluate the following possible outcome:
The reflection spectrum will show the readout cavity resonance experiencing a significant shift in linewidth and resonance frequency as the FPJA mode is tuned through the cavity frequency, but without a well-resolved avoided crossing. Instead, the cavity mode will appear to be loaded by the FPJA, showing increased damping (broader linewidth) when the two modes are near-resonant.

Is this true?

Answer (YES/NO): NO